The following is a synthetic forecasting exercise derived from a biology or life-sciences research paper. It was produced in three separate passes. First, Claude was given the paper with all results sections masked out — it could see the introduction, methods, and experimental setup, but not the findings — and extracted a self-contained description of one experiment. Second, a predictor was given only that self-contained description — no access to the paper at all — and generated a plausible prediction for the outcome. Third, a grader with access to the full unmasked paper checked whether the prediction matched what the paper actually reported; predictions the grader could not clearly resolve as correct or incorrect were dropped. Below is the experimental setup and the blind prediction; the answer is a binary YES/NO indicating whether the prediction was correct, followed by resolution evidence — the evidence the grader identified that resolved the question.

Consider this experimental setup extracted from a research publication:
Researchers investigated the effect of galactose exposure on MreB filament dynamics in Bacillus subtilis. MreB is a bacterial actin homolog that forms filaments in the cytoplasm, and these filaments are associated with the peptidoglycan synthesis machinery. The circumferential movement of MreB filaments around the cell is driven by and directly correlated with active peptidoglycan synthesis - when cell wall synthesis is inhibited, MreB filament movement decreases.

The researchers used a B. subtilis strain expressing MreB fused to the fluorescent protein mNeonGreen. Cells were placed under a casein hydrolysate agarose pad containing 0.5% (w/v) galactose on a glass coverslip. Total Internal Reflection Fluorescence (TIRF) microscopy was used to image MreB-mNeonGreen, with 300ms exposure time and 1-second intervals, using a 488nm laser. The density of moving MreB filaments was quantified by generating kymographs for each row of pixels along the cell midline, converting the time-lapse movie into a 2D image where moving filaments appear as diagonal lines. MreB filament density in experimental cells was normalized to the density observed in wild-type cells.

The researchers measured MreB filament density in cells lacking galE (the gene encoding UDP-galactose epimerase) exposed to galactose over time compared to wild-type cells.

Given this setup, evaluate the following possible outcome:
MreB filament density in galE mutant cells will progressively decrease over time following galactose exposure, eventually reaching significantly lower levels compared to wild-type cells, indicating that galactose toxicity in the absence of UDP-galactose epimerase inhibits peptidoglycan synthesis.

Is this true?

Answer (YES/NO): YES